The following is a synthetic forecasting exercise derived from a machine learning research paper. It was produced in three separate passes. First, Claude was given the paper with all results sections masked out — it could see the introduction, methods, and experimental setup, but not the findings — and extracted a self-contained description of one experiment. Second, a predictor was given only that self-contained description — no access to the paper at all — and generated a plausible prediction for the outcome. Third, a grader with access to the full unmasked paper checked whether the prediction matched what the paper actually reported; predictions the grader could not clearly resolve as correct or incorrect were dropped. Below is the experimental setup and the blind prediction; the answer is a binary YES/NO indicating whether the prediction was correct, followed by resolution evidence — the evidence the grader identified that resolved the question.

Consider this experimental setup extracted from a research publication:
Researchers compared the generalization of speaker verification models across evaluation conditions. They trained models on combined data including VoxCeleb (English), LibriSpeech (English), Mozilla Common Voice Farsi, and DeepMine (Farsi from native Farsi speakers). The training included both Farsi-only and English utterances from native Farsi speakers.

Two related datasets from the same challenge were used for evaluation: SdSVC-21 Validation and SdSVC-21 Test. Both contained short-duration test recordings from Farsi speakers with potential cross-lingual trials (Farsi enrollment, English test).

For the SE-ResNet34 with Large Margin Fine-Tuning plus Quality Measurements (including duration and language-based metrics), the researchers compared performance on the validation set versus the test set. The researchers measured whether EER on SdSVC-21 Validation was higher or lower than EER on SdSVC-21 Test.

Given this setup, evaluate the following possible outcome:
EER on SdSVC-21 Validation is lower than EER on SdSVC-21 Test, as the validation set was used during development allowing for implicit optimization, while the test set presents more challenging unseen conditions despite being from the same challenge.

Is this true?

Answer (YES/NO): NO